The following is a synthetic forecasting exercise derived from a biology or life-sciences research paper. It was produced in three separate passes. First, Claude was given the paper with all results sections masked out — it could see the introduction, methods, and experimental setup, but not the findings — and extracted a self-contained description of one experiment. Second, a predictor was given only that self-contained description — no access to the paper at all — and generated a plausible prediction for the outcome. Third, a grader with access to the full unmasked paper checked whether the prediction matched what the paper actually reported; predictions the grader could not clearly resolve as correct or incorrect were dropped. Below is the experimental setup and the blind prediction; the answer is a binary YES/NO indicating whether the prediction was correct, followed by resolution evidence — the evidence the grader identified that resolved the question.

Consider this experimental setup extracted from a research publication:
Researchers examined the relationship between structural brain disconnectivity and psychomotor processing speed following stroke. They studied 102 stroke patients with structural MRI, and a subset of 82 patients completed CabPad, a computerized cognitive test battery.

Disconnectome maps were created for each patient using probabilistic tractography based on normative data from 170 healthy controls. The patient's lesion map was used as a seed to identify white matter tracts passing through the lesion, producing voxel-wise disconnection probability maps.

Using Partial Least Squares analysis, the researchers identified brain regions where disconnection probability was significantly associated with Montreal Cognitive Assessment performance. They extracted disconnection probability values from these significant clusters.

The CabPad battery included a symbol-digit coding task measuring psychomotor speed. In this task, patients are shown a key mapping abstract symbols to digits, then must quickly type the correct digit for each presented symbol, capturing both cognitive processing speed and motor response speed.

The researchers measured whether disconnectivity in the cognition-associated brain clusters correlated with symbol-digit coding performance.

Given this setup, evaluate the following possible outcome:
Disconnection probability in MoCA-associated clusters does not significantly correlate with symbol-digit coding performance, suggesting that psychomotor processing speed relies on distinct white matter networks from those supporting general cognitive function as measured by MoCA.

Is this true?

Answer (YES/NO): NO